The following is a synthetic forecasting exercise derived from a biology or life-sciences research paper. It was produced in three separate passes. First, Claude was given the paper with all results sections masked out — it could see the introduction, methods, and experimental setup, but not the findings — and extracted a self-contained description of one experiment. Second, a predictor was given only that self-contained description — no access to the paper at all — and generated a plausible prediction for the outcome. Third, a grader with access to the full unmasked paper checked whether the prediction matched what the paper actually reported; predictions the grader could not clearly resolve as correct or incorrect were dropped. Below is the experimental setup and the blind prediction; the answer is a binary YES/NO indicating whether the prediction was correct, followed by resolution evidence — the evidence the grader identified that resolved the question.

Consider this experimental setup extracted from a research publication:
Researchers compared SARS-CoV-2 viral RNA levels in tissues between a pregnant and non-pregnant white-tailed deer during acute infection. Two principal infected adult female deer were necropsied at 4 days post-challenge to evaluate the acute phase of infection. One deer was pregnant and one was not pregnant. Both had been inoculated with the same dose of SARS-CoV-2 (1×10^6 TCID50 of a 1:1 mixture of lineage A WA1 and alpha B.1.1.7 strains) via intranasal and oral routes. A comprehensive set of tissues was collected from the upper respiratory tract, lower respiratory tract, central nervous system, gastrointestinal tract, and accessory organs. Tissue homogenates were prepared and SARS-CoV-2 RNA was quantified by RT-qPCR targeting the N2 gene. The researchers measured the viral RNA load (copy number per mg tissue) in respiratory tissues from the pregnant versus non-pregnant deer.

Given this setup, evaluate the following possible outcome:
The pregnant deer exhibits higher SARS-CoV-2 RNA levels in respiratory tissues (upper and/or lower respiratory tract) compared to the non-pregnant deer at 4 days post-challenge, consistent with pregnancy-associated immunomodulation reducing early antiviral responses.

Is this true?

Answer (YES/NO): NO